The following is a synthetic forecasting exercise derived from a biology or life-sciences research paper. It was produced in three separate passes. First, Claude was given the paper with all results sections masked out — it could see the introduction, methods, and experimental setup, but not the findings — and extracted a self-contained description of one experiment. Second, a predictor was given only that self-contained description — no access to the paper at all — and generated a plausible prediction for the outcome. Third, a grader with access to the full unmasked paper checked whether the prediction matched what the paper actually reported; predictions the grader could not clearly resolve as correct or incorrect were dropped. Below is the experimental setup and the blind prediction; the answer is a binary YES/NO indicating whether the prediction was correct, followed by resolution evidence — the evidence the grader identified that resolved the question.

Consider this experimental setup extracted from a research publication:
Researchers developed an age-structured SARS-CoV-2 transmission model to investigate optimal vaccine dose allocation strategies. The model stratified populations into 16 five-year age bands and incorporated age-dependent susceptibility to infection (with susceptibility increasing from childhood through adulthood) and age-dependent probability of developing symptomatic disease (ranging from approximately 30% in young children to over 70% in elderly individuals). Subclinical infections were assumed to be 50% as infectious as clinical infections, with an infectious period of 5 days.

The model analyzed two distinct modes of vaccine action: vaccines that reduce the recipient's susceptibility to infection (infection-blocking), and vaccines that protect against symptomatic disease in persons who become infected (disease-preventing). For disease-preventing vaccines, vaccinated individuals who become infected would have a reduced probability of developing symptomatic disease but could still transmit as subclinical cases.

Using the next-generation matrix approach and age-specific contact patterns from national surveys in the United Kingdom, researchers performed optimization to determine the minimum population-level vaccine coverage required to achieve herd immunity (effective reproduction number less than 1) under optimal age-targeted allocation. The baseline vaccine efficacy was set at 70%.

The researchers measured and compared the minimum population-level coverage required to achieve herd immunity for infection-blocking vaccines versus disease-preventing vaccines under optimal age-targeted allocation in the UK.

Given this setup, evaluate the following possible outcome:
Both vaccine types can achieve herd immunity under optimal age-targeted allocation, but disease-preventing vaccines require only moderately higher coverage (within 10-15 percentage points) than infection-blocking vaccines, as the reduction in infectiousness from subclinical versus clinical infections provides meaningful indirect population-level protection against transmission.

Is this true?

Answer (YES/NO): NO